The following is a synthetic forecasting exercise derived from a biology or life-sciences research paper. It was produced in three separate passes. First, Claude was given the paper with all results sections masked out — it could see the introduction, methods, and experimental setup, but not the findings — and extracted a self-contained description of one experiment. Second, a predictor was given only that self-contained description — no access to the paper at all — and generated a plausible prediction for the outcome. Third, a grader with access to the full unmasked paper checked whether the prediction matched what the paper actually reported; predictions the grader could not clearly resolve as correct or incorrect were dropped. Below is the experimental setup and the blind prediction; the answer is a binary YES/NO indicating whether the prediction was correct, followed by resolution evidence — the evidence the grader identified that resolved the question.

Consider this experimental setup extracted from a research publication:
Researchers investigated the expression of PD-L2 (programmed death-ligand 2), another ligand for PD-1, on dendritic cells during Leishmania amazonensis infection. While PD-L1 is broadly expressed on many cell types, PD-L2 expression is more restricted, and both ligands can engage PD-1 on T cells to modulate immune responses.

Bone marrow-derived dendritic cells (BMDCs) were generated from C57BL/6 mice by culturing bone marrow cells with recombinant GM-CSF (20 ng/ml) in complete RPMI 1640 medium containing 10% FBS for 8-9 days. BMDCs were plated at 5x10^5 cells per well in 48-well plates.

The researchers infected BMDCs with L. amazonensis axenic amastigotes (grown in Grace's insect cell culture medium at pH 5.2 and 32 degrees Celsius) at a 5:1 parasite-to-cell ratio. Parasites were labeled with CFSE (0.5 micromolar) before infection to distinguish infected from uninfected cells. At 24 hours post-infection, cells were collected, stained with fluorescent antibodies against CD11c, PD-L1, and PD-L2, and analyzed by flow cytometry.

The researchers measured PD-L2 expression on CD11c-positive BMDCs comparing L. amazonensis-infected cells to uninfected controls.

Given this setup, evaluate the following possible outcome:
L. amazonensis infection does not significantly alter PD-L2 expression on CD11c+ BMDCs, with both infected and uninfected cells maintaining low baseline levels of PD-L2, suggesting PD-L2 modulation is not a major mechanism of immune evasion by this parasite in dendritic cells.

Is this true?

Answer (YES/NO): NO